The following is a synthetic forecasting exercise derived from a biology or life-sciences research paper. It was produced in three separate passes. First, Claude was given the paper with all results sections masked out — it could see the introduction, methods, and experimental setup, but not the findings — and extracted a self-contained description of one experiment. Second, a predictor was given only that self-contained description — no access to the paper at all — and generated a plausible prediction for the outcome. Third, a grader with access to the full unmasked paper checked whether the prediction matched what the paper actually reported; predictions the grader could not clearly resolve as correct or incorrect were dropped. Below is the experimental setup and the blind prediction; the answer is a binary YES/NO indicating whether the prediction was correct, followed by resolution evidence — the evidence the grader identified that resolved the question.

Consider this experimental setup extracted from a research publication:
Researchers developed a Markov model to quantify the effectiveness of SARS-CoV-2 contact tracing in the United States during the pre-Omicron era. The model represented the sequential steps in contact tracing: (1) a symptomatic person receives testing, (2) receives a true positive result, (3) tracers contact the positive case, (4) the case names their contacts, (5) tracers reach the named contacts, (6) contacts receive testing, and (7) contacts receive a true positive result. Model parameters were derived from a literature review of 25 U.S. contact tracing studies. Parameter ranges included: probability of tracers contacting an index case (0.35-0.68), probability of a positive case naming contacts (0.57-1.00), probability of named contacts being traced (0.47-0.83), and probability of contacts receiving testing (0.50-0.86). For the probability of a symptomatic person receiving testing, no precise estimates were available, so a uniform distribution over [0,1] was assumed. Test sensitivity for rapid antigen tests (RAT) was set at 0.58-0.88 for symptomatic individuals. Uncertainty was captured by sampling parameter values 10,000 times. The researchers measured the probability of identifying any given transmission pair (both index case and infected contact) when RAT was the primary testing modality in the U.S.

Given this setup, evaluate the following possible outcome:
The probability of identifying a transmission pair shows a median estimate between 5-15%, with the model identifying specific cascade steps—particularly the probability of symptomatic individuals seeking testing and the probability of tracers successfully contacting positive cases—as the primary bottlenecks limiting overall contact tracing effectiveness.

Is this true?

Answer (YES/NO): NO